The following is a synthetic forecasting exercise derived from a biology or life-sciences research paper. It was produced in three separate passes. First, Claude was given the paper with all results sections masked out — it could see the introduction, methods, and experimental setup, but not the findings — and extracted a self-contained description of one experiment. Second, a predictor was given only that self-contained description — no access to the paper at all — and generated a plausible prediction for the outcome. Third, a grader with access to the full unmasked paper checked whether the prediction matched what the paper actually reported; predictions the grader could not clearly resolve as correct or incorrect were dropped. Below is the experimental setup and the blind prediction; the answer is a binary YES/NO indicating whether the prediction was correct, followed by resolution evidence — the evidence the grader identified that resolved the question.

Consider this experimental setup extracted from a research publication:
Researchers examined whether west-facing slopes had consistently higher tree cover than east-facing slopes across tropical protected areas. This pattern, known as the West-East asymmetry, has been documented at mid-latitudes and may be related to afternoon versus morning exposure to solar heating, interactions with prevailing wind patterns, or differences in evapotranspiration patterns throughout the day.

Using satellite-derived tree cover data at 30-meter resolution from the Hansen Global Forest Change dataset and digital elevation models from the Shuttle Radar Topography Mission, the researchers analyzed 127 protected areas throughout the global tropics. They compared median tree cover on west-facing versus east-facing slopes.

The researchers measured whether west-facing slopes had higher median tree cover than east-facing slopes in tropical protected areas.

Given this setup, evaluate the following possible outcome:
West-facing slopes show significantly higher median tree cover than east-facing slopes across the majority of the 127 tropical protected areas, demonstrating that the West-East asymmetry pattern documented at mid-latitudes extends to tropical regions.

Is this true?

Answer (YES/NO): YES